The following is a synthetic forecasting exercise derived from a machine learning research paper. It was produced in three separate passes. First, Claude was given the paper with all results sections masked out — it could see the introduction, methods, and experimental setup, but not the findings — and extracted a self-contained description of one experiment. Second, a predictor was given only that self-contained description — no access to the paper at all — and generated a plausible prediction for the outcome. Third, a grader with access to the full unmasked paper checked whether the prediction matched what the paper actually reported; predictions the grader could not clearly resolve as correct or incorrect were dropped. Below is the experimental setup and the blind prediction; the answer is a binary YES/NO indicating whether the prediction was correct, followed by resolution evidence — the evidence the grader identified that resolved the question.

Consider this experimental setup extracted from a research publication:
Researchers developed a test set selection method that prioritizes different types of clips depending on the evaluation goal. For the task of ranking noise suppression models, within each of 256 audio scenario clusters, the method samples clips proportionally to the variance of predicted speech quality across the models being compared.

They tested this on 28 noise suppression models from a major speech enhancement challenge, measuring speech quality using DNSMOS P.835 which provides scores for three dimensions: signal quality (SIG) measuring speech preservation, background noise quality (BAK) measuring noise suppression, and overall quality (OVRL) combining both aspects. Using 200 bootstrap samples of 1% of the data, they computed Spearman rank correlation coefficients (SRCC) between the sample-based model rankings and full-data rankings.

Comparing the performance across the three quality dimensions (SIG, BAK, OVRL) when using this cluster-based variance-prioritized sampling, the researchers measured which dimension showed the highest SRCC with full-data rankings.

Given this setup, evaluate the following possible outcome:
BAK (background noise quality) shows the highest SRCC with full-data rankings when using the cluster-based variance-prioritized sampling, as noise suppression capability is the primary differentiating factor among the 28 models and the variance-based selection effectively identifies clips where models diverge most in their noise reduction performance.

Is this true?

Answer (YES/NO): YES